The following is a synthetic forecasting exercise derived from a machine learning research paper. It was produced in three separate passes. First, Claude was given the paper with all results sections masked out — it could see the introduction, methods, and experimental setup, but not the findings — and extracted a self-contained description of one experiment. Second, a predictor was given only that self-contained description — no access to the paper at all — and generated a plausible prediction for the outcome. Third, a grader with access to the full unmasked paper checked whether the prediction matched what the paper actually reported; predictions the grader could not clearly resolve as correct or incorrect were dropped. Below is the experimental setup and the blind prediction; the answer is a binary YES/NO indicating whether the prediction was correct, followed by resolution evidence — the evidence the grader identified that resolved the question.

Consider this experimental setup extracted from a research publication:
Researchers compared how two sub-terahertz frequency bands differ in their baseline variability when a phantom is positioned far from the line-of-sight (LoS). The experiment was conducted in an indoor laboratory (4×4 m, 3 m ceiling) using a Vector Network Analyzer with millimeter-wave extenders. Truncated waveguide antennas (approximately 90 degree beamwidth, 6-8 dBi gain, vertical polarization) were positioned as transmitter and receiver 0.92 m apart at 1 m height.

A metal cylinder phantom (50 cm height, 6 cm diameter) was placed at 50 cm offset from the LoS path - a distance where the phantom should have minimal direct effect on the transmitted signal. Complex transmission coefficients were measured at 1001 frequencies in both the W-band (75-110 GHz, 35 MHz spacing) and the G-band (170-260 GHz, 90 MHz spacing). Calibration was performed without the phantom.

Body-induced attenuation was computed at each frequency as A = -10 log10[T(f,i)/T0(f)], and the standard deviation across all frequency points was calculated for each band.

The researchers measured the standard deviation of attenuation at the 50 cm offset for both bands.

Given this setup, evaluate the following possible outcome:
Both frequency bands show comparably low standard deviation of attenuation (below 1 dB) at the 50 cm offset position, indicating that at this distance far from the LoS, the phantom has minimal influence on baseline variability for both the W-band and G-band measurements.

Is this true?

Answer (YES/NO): NO